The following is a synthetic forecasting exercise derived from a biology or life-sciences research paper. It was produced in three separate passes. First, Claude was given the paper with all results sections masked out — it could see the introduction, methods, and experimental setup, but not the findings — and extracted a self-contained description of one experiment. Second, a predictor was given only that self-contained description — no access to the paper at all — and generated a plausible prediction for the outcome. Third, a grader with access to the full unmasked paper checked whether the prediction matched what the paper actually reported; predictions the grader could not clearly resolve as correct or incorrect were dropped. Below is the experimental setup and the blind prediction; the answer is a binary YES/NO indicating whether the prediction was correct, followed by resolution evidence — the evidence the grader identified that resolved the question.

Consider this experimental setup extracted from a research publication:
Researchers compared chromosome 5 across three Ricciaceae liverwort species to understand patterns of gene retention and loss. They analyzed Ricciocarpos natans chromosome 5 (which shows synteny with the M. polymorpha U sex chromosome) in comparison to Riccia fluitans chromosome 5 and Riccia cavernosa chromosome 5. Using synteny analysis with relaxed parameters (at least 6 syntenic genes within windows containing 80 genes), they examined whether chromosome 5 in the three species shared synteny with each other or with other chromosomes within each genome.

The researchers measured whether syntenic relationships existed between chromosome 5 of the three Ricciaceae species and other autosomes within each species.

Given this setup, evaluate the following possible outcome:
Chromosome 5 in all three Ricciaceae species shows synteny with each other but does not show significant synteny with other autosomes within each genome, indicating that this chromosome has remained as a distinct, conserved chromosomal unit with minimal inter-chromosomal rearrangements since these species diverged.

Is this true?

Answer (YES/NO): NO